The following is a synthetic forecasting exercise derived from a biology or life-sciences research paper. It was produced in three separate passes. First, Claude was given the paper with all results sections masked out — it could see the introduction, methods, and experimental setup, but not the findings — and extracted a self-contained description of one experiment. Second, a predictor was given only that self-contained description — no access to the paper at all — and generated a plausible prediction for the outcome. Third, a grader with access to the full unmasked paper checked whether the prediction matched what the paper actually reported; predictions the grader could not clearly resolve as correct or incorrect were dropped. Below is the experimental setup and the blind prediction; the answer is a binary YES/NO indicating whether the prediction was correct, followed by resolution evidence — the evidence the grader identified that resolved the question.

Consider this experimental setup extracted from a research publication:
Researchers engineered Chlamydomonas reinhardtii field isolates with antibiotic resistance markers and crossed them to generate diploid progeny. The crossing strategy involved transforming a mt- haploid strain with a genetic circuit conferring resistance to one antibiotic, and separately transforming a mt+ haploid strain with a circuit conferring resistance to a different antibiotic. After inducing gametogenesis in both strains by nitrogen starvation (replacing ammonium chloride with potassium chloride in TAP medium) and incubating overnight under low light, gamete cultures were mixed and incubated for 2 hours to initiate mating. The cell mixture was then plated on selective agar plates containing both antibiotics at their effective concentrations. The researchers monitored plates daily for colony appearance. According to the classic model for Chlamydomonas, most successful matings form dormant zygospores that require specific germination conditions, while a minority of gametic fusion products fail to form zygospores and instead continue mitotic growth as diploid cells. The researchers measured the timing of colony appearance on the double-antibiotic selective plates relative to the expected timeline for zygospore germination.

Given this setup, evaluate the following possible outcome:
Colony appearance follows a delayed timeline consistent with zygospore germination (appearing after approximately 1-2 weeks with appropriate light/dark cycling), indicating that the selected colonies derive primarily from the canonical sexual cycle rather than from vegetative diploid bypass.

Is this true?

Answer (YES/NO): NO